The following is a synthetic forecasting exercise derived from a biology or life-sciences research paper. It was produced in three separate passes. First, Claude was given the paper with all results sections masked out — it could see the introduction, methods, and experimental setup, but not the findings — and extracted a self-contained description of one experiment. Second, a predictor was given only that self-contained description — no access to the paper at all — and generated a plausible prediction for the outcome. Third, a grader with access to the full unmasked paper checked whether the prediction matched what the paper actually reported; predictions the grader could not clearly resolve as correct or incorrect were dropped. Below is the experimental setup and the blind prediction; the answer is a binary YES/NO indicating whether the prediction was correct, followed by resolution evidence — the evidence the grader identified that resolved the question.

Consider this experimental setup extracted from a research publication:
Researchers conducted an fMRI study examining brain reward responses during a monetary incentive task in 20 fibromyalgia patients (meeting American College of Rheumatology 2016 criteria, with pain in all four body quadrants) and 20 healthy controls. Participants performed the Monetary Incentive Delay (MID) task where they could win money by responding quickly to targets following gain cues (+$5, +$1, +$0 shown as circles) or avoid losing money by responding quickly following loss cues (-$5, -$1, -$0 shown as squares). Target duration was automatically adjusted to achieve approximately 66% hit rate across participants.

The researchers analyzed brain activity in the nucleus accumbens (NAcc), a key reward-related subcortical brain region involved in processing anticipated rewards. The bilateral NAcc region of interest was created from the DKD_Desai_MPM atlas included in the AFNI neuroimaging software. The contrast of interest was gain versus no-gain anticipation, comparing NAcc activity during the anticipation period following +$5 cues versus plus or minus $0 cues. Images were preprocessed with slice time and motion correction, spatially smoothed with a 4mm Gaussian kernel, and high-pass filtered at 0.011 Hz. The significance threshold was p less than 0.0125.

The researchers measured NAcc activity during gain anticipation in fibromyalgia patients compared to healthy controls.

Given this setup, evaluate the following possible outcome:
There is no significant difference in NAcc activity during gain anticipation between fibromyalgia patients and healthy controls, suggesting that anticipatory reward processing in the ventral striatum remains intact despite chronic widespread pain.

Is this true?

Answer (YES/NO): YES